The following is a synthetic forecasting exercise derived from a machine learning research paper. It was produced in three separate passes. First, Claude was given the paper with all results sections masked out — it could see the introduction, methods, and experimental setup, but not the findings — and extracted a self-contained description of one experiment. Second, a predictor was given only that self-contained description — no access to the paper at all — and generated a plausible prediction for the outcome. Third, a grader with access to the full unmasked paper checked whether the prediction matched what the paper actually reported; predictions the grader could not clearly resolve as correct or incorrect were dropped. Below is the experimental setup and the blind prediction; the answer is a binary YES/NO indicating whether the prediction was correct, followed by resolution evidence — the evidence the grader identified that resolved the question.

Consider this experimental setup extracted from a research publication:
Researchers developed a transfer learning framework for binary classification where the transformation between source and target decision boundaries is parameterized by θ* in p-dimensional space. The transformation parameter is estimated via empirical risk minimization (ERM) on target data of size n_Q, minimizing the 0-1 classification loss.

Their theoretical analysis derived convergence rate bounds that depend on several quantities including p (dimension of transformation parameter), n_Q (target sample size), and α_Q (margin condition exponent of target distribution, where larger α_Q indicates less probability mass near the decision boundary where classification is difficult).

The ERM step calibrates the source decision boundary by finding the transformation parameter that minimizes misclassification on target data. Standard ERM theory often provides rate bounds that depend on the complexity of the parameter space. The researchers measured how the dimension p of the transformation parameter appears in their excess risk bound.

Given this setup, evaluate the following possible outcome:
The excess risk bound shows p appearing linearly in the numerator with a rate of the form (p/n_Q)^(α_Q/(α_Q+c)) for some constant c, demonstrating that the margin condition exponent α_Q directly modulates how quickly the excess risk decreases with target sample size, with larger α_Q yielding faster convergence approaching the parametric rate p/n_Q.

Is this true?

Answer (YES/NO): NO